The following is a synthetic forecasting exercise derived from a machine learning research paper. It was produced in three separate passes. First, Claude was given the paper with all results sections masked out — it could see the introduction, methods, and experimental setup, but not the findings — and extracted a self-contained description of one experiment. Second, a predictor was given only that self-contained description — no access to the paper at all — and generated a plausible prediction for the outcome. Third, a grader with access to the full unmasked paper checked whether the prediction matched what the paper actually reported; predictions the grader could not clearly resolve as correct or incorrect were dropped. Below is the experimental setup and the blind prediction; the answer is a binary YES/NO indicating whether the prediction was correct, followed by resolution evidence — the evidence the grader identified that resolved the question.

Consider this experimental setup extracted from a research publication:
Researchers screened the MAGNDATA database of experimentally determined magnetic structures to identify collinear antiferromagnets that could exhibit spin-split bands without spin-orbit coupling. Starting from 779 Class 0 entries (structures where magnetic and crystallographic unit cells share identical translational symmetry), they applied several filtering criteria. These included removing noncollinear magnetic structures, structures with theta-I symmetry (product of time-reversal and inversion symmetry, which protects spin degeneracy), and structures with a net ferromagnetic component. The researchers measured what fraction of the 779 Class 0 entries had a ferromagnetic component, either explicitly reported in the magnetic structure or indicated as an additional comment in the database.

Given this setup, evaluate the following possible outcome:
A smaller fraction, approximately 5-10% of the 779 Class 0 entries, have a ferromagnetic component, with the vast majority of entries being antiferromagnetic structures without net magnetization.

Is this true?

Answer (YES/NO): NO